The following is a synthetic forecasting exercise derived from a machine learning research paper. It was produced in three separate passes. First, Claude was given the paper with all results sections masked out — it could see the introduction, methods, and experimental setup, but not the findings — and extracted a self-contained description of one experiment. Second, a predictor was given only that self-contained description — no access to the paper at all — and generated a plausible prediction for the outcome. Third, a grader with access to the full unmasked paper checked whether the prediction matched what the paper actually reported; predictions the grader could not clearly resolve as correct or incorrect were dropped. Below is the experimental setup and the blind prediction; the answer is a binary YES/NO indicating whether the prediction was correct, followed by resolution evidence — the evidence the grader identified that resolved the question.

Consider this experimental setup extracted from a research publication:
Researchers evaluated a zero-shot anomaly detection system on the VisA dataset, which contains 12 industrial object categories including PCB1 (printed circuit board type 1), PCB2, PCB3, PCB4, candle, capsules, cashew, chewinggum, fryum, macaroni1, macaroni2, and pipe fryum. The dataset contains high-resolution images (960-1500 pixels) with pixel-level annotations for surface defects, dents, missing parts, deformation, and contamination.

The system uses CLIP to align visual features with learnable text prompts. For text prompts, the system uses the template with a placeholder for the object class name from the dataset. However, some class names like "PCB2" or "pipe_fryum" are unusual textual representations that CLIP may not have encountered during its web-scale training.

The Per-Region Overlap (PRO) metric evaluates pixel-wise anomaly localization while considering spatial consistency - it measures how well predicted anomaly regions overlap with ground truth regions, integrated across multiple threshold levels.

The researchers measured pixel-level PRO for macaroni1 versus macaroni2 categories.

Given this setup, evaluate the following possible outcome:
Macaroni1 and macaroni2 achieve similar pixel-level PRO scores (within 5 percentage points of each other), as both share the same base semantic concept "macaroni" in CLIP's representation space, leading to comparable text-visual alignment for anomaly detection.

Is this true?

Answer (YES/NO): NO